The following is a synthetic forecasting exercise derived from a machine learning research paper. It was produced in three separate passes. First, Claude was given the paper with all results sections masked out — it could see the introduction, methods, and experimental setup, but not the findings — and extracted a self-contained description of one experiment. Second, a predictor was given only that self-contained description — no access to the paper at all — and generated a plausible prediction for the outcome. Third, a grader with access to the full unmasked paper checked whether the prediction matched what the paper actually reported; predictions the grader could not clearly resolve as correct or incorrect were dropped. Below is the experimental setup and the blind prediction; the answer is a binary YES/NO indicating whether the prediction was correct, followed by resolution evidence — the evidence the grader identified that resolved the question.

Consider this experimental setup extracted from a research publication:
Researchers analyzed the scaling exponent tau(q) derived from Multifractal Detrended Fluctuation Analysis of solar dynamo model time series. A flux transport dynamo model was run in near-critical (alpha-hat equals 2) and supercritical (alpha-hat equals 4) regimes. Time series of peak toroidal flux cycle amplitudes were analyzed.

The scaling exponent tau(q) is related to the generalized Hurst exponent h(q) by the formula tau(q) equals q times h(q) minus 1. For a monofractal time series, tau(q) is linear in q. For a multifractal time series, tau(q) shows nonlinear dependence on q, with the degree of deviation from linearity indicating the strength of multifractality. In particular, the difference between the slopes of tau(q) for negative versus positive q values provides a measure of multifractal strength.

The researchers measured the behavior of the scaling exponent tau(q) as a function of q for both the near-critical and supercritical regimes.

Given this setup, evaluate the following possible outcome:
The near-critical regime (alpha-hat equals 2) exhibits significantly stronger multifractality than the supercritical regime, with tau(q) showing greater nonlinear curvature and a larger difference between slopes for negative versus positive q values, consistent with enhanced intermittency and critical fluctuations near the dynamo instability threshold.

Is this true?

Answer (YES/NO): YES